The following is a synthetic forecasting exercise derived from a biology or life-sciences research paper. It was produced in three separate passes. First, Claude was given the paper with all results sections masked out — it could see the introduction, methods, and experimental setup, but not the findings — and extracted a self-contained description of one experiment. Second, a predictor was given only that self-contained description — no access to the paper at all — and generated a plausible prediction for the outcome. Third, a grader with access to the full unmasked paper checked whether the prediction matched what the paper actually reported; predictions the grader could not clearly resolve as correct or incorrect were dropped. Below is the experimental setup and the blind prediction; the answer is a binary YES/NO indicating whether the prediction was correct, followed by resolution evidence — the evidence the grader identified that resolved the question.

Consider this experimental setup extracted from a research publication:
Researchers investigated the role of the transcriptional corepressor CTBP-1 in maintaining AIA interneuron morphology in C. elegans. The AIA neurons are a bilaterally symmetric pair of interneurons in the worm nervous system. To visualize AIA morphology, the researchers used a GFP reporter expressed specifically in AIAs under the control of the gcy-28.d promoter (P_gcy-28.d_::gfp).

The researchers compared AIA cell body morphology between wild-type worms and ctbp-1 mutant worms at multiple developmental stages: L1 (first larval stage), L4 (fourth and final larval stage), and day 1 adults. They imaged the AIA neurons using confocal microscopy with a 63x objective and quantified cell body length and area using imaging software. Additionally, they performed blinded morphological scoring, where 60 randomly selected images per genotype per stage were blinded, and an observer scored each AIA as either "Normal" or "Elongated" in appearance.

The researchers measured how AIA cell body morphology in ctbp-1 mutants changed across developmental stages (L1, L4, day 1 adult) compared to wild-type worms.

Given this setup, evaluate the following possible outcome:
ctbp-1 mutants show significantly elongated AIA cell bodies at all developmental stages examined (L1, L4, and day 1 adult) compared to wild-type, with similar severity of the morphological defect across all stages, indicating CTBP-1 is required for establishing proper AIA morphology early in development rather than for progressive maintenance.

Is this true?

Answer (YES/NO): NO